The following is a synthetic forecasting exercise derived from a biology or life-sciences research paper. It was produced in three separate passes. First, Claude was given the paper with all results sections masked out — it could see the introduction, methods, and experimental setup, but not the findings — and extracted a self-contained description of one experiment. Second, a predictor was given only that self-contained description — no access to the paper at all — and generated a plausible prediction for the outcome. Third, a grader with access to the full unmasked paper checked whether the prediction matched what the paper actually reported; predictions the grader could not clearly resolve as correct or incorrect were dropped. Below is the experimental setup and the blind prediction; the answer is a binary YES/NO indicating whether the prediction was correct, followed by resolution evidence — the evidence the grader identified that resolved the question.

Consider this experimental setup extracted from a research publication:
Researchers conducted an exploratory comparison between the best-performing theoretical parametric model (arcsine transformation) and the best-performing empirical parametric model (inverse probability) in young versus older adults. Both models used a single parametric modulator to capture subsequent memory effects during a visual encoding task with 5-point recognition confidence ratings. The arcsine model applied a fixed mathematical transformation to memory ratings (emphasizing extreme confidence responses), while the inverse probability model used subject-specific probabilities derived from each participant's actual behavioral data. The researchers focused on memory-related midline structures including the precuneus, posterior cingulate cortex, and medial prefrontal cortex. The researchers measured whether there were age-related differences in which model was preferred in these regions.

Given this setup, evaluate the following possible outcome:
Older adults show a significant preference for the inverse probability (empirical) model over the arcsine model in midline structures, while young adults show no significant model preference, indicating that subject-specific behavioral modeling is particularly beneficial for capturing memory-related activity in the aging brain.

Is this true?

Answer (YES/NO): NO